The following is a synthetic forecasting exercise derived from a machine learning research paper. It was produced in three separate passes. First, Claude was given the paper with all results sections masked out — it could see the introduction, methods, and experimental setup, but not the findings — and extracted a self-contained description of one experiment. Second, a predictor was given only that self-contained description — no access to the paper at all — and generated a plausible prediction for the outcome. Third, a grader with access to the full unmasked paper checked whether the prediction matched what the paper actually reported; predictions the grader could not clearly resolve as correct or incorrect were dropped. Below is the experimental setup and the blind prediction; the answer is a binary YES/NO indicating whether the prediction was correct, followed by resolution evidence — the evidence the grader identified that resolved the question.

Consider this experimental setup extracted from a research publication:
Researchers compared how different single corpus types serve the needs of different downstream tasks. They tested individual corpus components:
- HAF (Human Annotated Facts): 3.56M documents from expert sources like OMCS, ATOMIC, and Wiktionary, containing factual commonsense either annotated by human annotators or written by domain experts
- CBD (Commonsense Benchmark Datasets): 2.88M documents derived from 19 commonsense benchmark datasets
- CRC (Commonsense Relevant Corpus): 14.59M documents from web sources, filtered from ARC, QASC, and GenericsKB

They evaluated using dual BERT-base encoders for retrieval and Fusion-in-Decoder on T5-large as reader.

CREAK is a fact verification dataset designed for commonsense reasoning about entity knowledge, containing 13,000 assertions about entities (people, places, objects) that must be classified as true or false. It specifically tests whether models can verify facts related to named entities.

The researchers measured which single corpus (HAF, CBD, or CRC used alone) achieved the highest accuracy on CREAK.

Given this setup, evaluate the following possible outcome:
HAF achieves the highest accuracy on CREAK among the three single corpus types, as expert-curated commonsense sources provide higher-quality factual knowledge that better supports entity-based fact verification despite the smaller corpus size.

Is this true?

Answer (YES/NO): NO